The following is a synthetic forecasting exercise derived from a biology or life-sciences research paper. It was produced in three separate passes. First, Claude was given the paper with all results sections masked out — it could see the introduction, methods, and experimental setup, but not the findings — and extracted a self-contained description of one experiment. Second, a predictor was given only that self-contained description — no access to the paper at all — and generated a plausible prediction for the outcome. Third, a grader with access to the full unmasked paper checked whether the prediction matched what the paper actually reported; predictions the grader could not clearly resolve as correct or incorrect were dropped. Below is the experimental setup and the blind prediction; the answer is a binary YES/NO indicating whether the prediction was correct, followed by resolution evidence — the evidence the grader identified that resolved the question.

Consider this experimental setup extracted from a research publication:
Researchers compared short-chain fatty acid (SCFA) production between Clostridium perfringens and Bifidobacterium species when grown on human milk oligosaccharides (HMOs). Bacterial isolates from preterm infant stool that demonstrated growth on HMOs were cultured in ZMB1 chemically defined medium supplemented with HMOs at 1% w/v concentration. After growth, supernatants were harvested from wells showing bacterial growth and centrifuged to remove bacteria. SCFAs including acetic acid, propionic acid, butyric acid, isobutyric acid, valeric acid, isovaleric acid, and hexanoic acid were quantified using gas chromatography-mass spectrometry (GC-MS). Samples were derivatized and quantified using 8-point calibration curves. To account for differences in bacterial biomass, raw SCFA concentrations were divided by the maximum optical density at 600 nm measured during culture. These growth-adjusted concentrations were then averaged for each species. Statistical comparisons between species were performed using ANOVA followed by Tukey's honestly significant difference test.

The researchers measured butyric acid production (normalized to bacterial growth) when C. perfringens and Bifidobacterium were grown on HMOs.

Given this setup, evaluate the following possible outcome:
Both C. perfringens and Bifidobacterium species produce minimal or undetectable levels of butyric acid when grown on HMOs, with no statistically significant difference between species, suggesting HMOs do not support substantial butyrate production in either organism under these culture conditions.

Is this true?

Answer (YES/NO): NO